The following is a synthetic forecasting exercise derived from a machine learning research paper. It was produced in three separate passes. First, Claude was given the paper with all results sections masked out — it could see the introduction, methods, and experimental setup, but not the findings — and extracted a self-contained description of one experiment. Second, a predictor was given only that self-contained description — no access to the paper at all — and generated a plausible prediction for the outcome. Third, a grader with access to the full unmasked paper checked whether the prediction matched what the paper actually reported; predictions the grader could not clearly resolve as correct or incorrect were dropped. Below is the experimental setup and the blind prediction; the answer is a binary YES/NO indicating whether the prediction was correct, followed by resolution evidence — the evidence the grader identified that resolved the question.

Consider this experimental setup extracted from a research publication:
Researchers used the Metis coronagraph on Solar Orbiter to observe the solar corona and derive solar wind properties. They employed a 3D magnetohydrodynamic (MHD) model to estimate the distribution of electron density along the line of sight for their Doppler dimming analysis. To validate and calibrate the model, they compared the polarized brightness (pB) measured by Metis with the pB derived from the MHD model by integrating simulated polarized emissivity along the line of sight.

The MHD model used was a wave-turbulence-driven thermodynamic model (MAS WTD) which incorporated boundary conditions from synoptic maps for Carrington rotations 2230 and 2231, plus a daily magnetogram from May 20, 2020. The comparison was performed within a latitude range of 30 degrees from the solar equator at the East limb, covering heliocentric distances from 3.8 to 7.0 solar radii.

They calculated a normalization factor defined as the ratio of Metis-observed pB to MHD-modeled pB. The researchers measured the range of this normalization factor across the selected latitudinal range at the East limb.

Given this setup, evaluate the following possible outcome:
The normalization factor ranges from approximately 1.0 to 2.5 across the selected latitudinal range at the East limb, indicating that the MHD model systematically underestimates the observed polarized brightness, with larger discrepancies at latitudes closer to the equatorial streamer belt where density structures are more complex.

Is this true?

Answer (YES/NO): NO